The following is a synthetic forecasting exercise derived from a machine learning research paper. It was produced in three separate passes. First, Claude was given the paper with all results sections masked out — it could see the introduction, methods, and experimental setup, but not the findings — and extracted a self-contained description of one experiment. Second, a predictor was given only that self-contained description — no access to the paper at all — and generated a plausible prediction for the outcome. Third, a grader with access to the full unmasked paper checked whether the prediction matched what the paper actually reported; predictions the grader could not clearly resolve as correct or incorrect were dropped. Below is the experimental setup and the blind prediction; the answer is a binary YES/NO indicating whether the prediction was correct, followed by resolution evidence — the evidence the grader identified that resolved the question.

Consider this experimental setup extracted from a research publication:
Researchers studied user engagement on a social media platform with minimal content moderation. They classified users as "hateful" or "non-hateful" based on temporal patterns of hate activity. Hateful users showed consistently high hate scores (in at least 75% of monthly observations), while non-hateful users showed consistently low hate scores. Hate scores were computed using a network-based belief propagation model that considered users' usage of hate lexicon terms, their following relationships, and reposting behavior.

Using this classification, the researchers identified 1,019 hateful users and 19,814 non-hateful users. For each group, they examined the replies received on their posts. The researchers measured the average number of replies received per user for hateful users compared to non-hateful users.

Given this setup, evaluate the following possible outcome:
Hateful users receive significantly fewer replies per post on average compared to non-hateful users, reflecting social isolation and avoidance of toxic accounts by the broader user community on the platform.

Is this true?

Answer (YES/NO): NO